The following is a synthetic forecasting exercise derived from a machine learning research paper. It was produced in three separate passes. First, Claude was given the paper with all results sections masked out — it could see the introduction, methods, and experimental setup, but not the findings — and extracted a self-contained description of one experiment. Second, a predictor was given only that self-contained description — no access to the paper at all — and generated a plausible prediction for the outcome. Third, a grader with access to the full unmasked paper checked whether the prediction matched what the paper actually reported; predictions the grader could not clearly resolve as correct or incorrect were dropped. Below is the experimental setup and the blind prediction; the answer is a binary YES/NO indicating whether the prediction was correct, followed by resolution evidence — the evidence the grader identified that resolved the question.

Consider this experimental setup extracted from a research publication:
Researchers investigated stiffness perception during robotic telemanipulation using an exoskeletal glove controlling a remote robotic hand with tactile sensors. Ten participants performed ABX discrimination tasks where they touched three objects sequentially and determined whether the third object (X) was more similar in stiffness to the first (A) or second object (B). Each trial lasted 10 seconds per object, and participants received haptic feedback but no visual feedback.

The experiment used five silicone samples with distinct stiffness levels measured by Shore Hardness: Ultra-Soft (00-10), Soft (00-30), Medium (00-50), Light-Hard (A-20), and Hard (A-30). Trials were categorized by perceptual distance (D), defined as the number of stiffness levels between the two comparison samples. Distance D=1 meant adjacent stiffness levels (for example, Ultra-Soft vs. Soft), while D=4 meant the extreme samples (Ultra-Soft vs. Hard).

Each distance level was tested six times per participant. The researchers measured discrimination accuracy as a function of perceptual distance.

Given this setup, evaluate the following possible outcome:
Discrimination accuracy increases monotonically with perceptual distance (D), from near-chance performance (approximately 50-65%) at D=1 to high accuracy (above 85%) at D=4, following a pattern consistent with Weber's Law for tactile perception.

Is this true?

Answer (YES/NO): NO